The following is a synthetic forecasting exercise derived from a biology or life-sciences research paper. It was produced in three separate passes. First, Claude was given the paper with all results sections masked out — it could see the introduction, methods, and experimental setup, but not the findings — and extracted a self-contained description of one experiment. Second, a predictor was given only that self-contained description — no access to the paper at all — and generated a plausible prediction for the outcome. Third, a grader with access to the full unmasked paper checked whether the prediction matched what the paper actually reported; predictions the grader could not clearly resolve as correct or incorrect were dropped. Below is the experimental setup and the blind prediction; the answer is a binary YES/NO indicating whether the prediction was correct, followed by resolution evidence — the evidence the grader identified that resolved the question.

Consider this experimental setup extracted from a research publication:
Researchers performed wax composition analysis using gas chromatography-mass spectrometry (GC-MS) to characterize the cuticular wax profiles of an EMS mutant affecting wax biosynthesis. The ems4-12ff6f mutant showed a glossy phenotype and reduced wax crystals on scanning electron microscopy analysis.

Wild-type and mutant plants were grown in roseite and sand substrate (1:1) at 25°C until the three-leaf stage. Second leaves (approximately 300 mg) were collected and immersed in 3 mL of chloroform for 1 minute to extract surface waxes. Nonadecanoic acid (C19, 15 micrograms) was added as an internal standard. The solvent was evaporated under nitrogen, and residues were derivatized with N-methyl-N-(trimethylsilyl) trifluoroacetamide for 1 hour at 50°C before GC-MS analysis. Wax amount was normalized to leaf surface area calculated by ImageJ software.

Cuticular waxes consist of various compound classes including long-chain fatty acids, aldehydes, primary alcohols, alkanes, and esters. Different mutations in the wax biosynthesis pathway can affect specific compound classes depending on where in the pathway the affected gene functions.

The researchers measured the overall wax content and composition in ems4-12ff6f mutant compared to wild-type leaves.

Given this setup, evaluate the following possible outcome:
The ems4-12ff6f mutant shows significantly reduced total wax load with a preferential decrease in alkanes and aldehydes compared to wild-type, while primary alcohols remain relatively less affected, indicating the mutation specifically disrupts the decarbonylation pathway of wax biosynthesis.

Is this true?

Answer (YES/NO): NO